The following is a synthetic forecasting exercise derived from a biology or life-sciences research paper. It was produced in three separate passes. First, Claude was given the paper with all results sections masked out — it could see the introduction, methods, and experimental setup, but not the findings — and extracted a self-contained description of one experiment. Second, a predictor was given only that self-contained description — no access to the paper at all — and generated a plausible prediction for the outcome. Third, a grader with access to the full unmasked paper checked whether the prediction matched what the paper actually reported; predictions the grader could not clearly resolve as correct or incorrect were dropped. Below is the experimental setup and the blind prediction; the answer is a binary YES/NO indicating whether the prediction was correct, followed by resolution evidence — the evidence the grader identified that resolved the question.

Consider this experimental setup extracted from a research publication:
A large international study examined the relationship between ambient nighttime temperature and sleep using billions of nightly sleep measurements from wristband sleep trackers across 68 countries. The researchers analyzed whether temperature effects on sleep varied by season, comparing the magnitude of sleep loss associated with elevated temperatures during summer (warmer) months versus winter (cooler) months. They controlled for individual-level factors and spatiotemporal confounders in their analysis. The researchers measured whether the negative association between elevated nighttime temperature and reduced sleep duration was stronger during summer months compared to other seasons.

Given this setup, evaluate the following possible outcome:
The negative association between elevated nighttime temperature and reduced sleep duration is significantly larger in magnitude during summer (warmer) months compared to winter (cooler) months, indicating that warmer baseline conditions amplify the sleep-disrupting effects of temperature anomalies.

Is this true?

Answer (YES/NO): YES